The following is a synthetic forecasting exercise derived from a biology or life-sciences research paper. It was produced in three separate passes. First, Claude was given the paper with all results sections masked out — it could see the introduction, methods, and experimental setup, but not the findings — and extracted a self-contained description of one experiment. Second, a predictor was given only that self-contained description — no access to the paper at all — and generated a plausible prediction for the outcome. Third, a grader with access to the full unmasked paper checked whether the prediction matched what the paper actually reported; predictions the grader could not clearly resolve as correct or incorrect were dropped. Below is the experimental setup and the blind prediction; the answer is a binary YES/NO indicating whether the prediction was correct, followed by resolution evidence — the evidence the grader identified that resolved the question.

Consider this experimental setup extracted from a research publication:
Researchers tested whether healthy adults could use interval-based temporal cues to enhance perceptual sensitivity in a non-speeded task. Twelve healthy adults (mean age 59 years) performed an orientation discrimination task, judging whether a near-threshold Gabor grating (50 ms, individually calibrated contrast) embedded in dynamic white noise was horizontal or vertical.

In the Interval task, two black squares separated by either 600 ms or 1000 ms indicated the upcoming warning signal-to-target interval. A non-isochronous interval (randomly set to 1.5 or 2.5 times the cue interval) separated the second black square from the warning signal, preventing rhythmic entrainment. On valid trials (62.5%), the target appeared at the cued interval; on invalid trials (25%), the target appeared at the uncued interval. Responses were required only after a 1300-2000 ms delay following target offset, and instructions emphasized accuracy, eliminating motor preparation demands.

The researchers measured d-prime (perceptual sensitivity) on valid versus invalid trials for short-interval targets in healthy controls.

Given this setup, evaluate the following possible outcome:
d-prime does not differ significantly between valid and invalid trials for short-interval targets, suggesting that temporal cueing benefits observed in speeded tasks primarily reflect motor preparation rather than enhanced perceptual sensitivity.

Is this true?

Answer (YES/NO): NO